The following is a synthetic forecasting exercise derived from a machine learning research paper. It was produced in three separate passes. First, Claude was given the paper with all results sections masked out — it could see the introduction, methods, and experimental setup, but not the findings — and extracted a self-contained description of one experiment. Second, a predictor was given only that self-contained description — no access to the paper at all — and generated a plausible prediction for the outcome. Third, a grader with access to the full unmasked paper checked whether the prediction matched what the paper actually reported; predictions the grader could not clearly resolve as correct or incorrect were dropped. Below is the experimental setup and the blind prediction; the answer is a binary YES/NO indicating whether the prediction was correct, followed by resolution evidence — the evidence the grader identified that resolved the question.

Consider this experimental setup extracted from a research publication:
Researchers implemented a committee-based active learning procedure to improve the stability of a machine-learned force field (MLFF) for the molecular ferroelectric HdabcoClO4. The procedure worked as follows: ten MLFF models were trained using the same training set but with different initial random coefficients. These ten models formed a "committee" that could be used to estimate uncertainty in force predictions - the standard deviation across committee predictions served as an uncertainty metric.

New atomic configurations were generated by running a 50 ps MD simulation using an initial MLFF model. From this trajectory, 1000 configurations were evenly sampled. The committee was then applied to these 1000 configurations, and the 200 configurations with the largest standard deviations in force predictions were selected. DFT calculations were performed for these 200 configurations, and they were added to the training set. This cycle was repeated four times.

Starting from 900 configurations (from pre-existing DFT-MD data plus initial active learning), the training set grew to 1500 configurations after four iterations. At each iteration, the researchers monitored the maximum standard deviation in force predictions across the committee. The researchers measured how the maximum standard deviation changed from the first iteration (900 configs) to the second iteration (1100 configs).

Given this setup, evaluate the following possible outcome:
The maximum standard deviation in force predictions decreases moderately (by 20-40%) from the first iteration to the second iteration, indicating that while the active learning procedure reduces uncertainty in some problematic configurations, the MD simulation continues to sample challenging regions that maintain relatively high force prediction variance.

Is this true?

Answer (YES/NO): NO